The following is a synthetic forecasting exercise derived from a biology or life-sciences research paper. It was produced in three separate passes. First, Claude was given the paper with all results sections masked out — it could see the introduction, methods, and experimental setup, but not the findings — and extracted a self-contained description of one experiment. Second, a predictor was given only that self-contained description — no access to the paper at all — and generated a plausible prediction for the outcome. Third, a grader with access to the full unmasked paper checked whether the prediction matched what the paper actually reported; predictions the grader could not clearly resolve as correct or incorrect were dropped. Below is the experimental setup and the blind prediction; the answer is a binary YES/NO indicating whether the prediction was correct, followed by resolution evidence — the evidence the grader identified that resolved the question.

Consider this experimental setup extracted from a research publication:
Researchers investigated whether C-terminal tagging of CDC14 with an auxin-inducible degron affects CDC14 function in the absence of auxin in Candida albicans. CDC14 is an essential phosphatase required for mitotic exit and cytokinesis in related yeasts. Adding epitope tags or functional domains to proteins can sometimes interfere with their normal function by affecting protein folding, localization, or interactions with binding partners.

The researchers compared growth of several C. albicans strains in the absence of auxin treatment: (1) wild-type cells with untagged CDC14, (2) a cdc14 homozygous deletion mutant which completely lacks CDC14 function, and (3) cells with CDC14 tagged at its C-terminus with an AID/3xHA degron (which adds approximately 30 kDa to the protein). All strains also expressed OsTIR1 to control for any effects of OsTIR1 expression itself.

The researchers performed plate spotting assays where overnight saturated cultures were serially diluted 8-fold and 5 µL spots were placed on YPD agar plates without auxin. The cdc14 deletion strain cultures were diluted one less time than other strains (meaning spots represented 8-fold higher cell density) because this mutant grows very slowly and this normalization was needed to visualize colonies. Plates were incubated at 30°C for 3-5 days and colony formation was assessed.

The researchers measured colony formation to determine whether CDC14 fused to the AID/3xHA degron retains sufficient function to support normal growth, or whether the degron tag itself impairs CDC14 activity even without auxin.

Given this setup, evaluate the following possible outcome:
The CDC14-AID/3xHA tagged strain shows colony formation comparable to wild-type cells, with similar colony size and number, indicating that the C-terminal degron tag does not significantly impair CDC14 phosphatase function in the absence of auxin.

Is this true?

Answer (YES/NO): YES